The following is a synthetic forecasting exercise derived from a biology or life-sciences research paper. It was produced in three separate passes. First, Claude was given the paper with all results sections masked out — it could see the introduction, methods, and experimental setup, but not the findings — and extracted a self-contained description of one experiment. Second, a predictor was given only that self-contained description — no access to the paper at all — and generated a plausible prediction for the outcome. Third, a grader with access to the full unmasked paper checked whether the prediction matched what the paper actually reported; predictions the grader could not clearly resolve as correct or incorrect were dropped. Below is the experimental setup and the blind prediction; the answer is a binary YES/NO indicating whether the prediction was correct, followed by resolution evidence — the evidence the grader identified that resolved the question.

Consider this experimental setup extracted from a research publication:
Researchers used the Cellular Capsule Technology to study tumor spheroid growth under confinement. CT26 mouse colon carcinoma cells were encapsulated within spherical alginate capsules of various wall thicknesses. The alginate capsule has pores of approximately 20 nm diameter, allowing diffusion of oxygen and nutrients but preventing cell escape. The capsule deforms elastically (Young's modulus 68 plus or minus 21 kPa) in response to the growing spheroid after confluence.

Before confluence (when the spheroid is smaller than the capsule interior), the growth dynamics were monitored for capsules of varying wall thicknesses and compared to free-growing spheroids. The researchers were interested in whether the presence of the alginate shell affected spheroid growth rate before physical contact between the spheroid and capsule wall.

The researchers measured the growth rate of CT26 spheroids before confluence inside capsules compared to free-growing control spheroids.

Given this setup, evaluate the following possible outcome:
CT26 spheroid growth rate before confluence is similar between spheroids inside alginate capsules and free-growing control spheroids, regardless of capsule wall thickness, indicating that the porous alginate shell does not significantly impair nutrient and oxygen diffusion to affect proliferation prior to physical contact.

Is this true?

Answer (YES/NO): YES